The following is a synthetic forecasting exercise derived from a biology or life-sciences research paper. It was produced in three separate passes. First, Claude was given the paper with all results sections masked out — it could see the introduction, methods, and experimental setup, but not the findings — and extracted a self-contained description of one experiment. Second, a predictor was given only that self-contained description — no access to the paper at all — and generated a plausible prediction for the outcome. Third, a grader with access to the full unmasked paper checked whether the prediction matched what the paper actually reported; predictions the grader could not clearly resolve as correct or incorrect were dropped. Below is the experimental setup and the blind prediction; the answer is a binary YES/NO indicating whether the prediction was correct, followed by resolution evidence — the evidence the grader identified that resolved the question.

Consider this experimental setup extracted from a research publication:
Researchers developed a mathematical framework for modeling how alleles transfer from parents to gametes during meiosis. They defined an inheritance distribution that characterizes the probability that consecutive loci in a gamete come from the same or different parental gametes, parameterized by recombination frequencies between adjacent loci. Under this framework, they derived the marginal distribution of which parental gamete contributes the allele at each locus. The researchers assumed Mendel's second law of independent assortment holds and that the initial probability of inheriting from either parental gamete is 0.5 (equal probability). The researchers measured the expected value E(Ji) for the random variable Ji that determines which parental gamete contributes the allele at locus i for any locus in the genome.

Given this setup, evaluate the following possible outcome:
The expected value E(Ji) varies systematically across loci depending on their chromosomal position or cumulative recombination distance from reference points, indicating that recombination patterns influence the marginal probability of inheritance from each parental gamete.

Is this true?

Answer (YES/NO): NO